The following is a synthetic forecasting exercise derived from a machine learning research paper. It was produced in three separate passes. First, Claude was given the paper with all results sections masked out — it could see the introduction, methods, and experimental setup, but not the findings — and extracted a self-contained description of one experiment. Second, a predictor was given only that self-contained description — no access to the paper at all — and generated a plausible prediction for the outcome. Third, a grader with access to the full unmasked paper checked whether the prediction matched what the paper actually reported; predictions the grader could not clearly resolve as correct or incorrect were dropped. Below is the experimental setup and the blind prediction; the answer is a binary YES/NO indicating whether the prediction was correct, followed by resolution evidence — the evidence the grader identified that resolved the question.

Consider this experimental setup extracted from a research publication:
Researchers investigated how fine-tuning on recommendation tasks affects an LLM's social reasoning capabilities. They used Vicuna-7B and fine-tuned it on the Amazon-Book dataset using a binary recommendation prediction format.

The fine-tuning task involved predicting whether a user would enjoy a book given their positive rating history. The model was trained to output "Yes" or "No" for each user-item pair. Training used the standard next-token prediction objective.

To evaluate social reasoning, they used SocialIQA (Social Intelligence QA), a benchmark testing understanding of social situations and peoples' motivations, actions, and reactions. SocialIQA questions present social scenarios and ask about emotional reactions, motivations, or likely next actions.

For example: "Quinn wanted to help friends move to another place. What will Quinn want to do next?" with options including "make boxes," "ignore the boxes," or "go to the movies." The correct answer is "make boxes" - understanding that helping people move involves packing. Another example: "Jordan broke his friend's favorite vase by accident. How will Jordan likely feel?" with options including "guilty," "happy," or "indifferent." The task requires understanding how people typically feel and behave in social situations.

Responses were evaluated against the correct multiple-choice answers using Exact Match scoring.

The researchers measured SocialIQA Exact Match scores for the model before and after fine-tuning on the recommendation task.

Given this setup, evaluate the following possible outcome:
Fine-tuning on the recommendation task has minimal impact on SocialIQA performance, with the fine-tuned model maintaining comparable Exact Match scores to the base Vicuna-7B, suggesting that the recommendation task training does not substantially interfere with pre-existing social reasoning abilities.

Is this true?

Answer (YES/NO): NO